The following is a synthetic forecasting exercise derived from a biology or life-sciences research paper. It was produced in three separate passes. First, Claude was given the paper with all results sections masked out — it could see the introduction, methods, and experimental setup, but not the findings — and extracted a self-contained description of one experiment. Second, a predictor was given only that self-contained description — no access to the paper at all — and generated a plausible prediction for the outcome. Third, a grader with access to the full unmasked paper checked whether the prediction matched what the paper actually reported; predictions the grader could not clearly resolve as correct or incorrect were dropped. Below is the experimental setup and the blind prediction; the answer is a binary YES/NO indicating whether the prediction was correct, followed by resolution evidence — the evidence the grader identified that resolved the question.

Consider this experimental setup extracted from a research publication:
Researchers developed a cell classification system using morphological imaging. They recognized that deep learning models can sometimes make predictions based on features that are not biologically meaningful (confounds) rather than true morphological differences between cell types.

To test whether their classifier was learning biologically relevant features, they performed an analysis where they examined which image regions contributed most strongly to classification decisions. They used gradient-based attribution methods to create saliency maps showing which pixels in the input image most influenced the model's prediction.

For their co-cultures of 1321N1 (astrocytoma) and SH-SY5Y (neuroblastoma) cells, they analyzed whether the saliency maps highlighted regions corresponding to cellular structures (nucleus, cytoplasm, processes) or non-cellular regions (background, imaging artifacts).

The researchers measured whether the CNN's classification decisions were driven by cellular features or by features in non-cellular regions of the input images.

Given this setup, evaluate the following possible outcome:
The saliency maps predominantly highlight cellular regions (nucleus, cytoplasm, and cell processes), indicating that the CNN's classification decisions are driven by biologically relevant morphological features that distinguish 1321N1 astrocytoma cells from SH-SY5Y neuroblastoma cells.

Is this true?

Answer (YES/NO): YES